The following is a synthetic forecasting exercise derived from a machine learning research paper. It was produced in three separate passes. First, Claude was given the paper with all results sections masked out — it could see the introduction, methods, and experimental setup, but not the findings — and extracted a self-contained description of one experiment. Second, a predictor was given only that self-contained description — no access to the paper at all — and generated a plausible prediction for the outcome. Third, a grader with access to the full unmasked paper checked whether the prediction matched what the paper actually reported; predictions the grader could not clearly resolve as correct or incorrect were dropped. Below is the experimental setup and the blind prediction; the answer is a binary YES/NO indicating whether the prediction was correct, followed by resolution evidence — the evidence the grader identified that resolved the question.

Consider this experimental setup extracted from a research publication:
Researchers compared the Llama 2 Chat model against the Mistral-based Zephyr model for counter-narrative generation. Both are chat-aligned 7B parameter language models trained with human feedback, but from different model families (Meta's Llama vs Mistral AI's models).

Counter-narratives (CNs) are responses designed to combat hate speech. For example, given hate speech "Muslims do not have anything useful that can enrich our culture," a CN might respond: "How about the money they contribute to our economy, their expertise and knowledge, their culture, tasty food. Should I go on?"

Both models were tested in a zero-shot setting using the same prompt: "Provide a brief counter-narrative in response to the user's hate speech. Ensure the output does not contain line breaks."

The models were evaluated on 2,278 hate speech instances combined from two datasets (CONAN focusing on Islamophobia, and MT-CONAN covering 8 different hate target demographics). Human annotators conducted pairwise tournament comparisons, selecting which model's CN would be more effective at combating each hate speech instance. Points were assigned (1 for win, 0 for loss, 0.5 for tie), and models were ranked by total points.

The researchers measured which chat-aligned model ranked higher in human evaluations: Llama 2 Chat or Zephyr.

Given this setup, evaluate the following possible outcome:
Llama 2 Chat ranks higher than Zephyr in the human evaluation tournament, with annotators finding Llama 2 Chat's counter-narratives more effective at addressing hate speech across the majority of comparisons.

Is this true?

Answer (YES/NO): NO